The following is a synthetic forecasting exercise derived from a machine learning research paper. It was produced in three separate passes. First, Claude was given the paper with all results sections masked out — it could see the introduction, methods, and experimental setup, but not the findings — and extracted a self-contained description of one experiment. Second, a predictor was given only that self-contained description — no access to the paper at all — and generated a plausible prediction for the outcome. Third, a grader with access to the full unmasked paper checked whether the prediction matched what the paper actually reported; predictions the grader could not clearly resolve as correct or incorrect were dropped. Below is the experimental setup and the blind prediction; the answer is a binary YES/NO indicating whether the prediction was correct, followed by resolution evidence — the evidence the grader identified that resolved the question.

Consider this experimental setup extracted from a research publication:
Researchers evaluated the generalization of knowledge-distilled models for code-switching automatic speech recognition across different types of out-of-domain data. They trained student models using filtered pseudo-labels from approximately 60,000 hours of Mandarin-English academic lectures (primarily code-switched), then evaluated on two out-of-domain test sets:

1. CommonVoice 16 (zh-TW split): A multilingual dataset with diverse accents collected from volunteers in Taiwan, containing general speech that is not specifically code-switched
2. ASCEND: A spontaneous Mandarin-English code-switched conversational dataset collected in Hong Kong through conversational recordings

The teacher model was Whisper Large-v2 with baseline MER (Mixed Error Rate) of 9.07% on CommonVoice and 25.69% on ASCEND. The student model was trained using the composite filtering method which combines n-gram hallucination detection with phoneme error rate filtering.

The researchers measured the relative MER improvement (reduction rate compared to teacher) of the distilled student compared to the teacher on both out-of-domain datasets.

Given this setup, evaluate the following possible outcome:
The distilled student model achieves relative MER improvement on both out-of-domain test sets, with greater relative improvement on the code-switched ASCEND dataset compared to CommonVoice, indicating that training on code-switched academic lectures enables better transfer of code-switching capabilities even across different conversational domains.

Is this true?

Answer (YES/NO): YES